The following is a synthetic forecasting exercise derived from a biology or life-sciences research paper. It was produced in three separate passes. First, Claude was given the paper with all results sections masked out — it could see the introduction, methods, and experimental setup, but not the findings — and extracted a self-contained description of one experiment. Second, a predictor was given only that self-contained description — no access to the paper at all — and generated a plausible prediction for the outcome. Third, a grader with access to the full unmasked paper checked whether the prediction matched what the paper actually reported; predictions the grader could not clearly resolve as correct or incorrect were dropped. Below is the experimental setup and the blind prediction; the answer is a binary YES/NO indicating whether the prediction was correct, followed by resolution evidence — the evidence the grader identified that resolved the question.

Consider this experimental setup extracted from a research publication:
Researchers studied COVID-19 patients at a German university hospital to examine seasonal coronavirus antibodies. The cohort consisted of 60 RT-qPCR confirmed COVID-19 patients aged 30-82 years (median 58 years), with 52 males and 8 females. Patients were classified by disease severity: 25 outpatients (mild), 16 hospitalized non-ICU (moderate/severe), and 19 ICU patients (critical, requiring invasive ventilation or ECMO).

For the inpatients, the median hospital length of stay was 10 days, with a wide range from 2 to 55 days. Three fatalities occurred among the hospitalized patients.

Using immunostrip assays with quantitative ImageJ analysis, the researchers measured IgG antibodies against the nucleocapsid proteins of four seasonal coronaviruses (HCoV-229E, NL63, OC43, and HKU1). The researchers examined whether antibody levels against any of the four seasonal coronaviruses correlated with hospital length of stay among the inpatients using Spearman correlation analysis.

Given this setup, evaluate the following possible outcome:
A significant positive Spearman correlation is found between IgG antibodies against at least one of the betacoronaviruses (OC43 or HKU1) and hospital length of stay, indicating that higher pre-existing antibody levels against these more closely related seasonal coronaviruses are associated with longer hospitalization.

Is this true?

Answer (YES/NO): NO